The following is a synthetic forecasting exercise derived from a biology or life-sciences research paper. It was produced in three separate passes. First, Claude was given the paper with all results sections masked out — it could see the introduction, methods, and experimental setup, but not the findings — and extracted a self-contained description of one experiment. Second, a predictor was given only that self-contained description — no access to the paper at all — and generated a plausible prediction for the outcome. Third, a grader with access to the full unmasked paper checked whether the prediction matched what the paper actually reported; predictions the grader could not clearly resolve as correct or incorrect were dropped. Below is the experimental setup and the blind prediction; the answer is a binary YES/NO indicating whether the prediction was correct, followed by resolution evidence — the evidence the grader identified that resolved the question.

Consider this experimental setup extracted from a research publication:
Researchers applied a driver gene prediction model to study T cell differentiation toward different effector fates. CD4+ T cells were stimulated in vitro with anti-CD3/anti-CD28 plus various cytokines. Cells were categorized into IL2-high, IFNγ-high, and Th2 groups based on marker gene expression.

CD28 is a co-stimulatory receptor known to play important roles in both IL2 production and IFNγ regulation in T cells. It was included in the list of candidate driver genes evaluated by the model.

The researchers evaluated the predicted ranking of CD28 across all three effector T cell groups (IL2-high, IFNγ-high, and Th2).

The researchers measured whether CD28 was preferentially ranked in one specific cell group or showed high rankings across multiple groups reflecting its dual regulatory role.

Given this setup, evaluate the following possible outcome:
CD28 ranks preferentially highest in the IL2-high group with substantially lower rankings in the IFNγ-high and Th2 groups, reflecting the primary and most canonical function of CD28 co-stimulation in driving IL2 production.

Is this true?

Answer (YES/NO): YES